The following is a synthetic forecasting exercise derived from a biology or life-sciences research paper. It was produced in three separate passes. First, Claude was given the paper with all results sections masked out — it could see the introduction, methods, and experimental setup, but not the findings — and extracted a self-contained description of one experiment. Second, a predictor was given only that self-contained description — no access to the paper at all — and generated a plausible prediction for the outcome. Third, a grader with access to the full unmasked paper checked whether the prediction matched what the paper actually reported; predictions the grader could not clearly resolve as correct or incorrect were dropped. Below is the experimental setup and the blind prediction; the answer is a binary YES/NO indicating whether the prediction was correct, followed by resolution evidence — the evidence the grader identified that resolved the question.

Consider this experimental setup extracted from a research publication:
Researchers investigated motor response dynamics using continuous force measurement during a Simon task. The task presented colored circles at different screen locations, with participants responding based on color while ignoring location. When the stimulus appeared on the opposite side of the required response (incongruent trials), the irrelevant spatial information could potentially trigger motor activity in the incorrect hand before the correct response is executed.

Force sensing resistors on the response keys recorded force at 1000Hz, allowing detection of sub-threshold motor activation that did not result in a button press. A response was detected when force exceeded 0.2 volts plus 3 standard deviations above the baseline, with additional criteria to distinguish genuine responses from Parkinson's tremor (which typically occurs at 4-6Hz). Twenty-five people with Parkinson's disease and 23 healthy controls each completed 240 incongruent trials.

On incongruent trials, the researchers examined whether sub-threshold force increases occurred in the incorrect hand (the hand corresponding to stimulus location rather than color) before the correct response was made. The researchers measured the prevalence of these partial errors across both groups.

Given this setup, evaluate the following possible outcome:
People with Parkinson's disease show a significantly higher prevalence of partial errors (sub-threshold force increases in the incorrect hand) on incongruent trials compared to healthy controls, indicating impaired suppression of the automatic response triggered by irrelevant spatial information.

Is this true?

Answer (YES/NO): NO